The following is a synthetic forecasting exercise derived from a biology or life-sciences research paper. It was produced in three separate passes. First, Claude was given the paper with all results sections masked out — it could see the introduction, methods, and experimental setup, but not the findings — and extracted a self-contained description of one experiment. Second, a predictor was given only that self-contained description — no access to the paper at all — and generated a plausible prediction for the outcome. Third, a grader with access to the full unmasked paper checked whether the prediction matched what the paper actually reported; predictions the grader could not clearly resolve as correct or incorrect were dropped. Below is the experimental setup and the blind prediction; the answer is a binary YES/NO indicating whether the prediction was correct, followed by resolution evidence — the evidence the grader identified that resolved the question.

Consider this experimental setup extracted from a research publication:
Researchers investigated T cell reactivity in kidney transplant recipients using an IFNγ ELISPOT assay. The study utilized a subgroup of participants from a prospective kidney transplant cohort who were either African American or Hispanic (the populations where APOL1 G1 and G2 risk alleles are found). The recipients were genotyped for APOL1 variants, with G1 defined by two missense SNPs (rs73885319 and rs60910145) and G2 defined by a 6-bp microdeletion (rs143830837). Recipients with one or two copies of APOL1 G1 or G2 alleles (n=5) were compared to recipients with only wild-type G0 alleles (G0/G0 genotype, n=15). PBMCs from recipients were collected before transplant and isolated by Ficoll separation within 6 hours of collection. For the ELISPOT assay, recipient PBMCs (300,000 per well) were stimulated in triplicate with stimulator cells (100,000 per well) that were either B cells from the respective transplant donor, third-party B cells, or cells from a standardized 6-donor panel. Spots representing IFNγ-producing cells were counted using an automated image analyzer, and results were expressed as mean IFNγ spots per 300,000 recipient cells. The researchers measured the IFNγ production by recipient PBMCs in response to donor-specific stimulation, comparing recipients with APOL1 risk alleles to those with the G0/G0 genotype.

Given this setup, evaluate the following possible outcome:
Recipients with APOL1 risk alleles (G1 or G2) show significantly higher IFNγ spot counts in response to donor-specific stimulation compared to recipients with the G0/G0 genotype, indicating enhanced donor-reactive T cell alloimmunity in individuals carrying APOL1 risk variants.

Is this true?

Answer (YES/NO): NO